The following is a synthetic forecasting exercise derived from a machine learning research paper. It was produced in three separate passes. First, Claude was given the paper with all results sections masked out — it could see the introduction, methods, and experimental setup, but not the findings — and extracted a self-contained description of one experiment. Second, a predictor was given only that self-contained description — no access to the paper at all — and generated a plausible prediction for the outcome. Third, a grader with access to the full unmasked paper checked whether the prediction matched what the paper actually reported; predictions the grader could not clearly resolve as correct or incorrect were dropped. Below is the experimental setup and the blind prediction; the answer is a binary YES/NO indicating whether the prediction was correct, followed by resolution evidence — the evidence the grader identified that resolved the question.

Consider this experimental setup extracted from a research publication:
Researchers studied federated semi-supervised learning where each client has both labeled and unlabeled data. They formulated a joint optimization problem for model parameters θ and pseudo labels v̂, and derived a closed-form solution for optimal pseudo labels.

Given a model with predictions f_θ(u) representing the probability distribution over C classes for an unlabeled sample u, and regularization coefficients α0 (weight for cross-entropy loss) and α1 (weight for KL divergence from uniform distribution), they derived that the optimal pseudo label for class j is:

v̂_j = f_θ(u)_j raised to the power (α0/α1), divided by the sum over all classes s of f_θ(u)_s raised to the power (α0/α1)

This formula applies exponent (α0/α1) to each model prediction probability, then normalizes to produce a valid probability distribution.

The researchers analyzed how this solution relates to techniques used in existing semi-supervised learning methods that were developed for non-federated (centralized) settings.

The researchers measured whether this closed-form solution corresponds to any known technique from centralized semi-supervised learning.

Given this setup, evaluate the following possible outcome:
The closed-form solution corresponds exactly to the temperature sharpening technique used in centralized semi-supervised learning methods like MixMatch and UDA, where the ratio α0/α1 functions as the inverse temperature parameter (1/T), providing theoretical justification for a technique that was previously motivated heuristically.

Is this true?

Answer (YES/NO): YES